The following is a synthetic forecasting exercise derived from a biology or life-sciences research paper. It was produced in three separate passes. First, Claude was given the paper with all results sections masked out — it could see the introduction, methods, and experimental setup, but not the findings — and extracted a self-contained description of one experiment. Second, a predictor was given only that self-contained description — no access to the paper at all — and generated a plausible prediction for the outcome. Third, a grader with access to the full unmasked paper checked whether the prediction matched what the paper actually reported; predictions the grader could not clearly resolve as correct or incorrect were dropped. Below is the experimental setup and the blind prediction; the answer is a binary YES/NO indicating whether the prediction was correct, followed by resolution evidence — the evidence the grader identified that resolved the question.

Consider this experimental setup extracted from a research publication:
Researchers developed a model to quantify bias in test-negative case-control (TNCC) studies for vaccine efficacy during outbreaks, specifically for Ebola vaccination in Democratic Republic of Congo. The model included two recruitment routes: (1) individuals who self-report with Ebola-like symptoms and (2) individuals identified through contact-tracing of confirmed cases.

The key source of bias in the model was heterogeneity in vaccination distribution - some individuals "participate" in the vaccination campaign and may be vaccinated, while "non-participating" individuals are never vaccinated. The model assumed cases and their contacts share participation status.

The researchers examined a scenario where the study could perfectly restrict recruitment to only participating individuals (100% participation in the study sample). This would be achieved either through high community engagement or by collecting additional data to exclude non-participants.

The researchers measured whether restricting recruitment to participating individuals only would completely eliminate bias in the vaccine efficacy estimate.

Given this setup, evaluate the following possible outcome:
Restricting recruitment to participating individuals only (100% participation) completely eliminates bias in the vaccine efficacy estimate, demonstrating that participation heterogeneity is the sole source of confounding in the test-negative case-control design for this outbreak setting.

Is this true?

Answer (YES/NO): NO